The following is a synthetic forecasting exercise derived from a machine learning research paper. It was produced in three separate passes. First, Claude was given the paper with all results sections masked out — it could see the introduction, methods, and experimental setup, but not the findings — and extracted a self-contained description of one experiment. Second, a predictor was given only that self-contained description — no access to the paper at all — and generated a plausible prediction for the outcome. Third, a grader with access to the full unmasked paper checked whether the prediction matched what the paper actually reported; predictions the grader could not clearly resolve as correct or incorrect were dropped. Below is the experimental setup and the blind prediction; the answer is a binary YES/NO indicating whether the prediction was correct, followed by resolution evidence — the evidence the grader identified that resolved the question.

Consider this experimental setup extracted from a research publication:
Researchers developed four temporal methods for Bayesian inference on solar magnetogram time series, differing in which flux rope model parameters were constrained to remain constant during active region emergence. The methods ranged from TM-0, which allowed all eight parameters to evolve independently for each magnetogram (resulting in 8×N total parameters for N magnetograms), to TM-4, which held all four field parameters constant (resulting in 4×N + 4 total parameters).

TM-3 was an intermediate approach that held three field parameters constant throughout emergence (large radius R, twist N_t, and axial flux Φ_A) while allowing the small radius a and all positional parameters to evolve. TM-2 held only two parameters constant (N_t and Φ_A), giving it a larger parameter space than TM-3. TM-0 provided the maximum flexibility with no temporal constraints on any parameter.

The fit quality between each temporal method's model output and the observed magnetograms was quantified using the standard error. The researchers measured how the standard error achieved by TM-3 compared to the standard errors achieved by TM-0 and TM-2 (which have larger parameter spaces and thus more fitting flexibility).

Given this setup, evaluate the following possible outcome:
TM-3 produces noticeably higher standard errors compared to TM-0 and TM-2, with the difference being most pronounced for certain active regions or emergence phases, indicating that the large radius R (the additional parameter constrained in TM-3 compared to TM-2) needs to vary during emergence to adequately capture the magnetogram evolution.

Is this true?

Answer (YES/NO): NO